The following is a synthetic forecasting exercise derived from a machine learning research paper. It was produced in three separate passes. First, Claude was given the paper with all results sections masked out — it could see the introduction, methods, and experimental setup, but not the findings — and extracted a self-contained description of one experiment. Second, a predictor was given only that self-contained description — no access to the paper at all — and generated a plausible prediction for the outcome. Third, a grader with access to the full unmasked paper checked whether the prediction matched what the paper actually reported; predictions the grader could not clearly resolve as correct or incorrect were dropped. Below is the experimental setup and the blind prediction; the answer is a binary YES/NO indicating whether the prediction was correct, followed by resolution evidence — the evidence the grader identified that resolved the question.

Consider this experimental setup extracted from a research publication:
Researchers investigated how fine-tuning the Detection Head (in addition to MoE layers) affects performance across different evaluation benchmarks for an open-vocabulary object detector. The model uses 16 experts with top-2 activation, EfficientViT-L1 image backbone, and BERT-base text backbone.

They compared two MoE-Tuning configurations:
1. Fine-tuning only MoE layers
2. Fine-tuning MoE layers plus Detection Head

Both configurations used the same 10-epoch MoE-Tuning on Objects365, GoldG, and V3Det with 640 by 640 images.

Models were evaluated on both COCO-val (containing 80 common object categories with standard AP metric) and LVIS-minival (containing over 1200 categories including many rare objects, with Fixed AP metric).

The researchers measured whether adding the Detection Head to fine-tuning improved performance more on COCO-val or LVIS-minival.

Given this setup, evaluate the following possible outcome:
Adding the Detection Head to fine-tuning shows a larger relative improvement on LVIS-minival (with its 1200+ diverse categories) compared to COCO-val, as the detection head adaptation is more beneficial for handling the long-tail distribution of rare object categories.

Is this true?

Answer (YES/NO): YES